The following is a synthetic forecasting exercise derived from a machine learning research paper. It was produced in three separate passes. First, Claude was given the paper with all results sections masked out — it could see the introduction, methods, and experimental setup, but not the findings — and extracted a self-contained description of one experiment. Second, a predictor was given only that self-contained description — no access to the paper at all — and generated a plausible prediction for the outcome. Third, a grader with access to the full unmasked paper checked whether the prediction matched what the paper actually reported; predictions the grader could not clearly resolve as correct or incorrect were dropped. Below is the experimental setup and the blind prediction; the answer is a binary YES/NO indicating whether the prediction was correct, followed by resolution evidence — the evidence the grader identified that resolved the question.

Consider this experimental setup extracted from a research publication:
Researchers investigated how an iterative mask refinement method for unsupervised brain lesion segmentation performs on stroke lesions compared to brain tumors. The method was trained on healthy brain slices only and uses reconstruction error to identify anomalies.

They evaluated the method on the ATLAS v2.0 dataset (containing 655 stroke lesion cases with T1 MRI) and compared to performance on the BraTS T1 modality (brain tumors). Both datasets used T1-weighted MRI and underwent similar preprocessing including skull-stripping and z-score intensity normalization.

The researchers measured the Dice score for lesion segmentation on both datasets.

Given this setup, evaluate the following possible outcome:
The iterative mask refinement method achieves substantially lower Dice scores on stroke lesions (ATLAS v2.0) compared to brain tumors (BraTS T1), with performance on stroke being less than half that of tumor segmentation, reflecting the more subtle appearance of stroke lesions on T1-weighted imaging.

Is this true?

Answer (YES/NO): NO